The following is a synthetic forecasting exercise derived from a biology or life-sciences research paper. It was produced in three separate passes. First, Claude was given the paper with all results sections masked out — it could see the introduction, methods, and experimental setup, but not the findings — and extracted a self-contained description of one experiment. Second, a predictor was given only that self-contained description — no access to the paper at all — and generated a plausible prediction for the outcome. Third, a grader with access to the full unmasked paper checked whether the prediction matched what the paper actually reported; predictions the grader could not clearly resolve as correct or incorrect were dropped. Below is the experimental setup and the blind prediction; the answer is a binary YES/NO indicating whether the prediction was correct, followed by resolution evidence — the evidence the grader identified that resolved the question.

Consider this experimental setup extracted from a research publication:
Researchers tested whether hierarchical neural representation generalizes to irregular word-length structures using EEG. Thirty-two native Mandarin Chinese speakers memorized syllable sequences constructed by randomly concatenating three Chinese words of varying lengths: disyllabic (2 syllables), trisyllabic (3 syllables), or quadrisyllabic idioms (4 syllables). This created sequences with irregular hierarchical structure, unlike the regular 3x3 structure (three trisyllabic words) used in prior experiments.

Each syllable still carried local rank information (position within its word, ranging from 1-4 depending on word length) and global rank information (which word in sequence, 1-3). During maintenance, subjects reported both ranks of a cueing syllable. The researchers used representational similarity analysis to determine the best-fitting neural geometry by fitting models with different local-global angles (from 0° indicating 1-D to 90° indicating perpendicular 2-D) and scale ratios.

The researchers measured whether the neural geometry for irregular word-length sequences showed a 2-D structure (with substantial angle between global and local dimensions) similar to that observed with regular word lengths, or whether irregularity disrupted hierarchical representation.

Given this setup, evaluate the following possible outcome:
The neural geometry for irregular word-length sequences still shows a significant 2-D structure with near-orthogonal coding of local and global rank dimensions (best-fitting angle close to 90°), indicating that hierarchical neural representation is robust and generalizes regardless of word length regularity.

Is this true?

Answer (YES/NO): YES